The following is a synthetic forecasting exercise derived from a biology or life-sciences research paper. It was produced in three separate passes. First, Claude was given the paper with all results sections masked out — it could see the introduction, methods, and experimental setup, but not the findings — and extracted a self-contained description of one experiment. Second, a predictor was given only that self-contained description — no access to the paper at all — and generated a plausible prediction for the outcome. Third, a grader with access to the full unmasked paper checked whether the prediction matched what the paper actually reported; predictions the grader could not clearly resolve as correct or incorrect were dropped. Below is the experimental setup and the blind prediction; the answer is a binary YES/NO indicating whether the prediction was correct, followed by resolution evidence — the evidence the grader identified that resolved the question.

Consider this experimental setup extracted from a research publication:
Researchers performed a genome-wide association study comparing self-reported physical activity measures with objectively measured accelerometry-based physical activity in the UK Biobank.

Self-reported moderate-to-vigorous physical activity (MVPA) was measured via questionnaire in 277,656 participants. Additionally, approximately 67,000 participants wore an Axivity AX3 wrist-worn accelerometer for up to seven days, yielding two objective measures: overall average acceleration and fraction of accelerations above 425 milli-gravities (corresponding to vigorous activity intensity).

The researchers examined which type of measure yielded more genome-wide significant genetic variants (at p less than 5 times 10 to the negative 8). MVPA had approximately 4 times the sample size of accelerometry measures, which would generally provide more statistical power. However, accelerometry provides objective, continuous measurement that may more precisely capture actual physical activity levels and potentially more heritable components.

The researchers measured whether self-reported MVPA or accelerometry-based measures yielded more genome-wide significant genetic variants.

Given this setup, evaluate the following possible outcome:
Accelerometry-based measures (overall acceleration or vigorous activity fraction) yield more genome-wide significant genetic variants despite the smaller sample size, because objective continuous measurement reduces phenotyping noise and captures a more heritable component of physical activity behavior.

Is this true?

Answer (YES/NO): NO